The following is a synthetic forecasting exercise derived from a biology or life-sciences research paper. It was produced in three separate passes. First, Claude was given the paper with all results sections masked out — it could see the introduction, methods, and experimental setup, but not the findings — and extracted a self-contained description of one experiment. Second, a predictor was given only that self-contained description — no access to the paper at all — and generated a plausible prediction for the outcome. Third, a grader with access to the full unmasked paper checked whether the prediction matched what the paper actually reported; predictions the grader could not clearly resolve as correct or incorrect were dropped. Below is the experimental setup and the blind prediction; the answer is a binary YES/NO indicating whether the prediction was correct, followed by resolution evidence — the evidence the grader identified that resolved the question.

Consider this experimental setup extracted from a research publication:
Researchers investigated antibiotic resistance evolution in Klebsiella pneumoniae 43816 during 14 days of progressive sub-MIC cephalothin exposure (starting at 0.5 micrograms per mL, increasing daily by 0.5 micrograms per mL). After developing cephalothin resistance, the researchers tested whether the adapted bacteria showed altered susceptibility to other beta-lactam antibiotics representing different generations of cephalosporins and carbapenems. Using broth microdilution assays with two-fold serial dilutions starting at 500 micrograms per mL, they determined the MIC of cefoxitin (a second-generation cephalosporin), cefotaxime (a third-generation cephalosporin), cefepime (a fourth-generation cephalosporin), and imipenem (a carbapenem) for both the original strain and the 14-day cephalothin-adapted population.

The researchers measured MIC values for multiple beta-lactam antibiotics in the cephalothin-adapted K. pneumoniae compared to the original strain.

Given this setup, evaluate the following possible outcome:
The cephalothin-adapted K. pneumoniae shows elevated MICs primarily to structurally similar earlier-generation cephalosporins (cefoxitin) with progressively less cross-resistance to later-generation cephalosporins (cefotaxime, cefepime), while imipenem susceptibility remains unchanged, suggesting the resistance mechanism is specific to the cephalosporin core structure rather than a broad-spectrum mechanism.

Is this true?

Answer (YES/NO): YES